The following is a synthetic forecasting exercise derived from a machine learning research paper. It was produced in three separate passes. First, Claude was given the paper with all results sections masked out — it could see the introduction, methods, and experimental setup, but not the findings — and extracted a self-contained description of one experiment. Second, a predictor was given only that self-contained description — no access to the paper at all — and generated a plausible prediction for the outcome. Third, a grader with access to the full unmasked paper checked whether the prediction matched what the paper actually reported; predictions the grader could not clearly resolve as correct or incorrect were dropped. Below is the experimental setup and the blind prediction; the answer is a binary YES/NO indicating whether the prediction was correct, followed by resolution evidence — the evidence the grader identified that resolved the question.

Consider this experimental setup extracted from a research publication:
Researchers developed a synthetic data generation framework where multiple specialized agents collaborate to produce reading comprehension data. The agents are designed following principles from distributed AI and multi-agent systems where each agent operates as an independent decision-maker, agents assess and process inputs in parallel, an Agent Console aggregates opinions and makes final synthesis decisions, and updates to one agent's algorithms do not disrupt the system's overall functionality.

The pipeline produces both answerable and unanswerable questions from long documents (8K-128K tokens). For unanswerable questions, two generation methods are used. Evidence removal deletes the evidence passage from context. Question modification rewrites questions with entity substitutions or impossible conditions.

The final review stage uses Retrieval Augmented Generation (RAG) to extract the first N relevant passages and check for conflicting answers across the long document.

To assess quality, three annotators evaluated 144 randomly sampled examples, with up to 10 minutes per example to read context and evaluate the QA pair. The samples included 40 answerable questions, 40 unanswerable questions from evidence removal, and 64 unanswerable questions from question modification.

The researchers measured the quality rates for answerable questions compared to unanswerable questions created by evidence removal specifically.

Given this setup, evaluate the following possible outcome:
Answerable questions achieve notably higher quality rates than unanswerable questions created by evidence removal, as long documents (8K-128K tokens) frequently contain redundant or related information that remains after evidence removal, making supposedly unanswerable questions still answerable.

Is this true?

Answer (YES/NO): NO